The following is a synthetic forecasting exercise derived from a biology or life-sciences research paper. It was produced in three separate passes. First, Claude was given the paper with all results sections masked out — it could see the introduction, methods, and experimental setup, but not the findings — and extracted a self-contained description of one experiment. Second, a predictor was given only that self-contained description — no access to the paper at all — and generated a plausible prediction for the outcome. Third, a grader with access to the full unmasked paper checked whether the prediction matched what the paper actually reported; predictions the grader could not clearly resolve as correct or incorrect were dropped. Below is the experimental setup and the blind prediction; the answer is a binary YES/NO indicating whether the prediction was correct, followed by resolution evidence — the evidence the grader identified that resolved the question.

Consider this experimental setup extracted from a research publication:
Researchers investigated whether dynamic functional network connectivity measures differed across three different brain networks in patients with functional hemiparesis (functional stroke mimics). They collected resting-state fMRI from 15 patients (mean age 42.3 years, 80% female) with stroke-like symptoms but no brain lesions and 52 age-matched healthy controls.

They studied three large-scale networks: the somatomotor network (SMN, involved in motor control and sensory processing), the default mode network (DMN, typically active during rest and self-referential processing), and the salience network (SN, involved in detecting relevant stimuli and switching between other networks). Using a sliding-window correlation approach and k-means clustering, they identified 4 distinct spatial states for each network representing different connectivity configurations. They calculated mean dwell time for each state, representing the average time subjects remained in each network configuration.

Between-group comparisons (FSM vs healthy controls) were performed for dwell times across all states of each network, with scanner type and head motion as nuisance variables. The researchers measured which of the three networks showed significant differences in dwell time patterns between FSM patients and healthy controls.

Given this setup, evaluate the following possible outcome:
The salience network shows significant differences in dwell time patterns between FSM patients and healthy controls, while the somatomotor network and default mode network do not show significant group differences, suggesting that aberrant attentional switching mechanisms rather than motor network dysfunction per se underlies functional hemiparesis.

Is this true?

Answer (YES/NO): NO